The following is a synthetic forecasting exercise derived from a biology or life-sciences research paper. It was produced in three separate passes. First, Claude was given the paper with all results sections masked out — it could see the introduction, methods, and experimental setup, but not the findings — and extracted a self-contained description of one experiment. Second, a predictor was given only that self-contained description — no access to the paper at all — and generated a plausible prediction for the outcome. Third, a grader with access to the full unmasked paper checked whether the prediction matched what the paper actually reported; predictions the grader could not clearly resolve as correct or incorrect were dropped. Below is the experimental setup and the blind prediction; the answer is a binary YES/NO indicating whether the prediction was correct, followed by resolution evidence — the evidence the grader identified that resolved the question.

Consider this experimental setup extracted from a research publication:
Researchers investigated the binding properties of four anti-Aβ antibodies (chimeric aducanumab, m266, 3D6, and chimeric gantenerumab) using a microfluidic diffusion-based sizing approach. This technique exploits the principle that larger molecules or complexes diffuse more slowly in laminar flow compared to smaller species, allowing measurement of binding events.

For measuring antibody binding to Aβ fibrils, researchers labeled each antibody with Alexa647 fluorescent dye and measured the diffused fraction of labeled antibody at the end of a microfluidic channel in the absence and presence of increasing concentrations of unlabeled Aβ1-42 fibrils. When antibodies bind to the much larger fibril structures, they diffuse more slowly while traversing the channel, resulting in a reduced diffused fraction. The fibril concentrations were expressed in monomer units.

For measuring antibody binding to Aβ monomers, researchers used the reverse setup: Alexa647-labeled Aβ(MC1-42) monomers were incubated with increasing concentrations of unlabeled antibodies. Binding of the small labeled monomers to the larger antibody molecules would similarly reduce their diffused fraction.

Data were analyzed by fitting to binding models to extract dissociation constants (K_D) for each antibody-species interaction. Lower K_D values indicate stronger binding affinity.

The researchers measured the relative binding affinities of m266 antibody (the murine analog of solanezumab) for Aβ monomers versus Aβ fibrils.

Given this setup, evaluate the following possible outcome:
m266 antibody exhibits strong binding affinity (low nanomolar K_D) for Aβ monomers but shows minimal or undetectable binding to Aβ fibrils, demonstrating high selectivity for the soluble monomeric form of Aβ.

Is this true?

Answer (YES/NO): YES